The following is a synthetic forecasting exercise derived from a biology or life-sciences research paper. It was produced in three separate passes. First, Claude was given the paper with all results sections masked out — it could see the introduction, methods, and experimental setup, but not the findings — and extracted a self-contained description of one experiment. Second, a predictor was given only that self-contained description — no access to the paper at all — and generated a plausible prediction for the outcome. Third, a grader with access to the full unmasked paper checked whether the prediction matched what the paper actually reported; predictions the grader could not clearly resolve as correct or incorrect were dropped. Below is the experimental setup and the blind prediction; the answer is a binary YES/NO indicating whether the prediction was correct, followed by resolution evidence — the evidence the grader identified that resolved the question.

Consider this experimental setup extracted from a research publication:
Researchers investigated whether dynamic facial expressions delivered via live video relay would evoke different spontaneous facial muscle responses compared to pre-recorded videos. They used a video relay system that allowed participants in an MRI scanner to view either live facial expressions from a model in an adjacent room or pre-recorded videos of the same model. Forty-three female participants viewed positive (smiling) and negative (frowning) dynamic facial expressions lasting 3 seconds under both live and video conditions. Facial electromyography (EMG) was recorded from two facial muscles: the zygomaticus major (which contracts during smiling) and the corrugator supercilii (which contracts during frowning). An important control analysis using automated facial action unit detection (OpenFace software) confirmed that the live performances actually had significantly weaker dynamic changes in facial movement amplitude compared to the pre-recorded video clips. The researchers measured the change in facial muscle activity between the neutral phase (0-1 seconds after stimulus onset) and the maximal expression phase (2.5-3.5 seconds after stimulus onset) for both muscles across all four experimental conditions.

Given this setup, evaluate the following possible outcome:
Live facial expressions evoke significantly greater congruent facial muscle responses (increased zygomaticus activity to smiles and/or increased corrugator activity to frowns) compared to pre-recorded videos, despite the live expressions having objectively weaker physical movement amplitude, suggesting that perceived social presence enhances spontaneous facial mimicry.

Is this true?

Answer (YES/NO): YES